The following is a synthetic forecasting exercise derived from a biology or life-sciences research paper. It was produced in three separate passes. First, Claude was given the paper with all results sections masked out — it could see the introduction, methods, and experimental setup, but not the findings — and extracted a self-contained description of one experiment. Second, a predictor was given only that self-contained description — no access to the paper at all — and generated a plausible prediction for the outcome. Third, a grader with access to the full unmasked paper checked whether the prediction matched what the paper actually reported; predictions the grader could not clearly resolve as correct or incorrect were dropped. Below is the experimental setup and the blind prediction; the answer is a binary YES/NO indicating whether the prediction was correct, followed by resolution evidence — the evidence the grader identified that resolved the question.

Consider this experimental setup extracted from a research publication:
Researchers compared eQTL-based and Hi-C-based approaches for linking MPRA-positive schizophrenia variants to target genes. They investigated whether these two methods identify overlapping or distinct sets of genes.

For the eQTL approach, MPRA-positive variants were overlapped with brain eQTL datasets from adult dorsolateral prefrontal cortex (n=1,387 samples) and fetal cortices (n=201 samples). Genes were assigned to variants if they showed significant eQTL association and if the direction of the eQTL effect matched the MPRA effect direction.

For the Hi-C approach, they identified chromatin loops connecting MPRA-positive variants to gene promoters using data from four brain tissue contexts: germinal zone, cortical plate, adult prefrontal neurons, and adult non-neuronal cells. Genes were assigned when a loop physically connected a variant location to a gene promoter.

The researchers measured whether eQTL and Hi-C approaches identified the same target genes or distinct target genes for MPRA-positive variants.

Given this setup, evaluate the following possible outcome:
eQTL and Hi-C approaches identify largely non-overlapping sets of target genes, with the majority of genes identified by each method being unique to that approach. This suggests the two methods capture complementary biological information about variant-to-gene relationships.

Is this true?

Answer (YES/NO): YES